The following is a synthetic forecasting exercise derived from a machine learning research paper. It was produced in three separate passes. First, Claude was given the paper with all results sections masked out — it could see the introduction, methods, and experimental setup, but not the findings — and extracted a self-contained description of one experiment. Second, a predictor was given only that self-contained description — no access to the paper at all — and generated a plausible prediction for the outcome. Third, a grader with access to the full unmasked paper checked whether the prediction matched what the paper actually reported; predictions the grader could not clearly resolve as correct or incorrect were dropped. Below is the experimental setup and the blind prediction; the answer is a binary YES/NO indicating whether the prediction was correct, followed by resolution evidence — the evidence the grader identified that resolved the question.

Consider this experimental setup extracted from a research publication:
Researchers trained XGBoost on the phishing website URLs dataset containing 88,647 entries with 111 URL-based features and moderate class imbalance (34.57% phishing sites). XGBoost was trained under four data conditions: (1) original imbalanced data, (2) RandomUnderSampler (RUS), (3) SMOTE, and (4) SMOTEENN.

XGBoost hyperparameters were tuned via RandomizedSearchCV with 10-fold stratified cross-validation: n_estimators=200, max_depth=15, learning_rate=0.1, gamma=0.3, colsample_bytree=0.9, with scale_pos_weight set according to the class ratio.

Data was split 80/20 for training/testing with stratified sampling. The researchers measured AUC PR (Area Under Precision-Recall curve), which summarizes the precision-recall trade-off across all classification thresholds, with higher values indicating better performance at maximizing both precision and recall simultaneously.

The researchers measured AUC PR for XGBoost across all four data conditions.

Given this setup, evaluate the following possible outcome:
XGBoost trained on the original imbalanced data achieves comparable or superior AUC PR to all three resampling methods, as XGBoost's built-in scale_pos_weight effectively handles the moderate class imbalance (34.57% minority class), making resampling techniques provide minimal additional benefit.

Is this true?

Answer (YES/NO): YES